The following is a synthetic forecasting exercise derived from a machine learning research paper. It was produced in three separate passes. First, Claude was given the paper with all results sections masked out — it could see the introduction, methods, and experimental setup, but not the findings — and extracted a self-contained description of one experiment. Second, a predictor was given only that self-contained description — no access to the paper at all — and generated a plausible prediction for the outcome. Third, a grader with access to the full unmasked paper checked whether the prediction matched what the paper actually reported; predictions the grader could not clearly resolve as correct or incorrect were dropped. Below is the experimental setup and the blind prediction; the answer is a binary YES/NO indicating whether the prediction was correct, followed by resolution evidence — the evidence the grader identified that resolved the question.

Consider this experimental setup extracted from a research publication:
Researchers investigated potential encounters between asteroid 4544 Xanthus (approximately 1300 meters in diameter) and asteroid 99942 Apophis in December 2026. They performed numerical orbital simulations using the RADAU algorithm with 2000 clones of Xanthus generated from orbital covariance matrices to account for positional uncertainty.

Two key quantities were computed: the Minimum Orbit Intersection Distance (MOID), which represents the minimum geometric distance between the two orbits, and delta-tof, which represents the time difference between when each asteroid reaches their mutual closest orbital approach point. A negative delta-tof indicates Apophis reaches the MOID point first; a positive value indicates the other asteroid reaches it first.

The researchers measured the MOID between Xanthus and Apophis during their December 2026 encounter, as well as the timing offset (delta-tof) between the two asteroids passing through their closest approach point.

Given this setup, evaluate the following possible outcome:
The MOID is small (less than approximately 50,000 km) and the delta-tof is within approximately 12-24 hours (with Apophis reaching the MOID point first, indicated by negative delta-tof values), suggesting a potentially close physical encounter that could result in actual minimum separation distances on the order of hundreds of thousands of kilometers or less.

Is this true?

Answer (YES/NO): NO